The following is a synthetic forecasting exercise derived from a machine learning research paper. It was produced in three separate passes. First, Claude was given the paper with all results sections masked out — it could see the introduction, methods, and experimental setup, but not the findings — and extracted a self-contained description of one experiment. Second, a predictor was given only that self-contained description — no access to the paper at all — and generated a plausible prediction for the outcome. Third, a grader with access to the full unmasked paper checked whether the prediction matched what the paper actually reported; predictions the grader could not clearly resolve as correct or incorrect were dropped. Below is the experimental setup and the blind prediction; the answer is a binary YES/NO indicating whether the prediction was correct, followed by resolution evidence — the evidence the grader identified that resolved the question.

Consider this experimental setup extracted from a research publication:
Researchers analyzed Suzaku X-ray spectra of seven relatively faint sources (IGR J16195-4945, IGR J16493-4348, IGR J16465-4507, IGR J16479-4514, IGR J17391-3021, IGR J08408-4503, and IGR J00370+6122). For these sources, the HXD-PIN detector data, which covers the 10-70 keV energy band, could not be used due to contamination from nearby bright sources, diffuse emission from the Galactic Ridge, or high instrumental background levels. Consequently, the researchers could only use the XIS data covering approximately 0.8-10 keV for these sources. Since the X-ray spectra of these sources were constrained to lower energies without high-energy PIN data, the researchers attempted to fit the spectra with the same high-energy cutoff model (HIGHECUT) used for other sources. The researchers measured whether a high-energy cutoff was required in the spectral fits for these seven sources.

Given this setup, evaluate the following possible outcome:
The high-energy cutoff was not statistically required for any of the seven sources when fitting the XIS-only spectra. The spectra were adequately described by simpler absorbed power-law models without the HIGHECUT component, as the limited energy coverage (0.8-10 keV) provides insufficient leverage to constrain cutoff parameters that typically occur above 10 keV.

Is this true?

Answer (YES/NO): YES